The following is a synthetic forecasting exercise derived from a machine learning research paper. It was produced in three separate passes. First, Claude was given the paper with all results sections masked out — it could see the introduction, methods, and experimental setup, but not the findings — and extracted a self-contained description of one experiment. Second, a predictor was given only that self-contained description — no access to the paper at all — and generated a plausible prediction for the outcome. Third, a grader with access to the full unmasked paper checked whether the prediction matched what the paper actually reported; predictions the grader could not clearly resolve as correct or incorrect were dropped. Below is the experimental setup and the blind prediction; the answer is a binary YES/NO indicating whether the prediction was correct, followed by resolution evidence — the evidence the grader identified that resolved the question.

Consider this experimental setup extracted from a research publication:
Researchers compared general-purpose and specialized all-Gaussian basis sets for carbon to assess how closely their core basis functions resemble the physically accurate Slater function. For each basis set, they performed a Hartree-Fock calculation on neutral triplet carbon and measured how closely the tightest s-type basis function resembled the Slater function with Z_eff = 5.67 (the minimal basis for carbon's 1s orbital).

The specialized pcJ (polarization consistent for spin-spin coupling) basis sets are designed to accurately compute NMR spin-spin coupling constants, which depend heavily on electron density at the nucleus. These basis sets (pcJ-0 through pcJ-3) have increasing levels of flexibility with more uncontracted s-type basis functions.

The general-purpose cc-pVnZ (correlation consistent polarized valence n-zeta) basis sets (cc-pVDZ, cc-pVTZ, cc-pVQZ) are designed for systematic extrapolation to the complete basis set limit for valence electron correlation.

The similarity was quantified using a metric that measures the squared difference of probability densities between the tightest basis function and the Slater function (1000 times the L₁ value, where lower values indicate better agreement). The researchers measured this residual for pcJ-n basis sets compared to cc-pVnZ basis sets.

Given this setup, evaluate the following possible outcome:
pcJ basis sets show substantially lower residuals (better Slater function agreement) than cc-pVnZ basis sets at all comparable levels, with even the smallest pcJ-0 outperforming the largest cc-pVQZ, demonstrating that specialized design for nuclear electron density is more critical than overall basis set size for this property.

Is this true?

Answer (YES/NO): NO